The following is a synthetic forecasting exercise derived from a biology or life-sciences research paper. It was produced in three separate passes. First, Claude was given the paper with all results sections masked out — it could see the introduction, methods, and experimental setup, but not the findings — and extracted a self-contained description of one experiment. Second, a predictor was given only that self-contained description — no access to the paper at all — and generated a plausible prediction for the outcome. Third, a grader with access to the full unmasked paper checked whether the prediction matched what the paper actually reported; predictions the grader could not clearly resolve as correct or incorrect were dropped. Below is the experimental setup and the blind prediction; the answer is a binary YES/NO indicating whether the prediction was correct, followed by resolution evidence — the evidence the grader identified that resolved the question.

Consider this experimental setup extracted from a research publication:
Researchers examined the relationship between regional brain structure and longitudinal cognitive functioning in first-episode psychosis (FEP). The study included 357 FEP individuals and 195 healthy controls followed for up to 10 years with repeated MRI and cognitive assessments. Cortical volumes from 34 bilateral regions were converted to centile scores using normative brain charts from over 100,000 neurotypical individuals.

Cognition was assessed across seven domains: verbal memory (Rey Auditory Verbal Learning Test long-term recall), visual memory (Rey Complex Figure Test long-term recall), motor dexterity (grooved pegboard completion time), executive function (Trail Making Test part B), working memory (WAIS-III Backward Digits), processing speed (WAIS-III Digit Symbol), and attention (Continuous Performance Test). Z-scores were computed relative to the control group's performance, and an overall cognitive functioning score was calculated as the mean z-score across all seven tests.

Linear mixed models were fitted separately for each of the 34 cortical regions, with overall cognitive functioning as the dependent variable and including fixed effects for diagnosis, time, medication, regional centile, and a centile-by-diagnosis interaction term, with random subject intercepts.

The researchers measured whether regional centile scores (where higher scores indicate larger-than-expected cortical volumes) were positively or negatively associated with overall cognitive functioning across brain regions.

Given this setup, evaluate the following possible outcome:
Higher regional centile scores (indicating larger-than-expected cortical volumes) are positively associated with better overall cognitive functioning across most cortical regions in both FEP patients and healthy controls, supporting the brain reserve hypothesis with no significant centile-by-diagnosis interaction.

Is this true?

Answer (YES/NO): NO